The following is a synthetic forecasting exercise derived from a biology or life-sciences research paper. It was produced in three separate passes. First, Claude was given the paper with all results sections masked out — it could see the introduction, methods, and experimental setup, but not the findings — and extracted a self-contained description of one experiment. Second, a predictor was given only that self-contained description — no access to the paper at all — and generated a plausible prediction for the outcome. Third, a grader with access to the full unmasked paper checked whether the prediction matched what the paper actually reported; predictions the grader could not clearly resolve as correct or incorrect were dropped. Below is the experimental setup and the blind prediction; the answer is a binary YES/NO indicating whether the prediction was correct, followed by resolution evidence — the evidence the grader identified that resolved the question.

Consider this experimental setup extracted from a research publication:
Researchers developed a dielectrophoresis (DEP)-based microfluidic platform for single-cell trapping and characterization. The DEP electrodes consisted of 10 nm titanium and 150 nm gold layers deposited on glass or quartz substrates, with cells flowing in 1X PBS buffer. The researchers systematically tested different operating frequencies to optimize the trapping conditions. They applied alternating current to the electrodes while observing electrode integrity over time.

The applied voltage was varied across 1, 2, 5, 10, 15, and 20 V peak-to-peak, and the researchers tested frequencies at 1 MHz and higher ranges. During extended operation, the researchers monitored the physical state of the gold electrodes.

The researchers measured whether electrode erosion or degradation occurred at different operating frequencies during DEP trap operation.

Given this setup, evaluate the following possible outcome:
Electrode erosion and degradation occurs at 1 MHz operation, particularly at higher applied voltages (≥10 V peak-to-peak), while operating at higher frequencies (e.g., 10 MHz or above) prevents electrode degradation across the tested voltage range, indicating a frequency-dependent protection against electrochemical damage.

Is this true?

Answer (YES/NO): NO